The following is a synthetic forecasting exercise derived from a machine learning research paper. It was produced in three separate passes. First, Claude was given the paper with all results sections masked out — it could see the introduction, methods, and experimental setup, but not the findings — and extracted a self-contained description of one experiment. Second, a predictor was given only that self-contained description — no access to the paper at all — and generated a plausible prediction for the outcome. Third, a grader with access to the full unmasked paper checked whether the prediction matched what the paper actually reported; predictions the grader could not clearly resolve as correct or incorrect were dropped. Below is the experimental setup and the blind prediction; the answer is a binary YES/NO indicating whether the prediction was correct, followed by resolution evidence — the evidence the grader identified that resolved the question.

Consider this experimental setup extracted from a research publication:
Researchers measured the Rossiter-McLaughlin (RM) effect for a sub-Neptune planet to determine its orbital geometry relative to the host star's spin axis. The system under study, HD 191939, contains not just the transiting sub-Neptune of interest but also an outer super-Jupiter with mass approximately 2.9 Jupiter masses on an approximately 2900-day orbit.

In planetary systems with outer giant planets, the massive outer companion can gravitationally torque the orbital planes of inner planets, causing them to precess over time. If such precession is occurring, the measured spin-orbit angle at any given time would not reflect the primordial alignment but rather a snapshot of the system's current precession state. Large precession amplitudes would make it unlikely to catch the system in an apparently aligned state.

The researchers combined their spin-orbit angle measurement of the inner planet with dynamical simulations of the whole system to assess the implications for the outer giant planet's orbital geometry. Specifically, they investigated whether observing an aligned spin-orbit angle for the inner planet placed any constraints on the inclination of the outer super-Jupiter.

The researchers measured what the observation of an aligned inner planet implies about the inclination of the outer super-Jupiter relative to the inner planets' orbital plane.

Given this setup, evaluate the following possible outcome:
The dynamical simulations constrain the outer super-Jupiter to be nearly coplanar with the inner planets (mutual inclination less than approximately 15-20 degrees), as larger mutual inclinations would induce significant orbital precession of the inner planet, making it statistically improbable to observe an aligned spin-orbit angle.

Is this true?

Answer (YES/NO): NO